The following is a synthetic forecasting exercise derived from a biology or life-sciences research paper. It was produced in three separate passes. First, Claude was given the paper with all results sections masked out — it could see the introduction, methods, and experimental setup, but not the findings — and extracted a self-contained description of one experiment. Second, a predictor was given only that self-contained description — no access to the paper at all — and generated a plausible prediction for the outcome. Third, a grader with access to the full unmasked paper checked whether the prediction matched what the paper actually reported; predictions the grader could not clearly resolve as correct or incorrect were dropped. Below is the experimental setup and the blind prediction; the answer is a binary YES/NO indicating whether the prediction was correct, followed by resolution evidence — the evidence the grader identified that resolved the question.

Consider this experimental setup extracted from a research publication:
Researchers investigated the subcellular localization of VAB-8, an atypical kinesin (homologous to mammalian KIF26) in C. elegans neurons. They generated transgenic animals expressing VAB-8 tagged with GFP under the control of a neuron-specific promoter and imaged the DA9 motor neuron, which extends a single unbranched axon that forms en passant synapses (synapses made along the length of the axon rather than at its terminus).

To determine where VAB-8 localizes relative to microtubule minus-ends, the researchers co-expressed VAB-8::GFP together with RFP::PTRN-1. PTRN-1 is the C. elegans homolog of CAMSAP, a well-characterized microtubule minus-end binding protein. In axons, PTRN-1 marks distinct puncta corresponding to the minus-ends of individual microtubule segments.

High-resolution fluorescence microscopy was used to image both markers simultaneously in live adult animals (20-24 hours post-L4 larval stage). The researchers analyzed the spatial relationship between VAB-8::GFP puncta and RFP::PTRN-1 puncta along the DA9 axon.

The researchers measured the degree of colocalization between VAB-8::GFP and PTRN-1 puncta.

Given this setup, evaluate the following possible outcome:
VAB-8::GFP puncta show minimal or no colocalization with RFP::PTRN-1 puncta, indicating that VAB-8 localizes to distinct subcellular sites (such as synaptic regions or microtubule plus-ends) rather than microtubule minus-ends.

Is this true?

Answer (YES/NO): NO